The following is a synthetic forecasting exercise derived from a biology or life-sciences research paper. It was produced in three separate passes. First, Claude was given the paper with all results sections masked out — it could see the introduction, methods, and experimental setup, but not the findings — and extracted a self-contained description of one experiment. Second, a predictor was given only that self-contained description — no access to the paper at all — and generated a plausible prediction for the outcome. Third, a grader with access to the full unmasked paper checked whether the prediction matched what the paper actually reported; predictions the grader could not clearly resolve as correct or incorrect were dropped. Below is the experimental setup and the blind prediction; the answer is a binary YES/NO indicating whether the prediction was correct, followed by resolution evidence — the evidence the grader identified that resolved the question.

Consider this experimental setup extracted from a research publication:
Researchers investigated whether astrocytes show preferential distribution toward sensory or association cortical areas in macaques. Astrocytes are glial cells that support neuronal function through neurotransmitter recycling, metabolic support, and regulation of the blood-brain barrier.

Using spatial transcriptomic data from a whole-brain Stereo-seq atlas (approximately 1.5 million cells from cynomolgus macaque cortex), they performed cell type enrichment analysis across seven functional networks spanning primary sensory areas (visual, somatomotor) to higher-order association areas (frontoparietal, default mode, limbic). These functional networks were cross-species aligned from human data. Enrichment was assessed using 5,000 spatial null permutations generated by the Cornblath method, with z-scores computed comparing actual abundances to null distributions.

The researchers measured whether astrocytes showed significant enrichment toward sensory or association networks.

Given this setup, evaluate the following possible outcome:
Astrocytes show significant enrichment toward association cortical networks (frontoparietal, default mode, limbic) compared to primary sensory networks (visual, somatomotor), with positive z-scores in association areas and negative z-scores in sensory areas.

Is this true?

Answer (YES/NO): NO